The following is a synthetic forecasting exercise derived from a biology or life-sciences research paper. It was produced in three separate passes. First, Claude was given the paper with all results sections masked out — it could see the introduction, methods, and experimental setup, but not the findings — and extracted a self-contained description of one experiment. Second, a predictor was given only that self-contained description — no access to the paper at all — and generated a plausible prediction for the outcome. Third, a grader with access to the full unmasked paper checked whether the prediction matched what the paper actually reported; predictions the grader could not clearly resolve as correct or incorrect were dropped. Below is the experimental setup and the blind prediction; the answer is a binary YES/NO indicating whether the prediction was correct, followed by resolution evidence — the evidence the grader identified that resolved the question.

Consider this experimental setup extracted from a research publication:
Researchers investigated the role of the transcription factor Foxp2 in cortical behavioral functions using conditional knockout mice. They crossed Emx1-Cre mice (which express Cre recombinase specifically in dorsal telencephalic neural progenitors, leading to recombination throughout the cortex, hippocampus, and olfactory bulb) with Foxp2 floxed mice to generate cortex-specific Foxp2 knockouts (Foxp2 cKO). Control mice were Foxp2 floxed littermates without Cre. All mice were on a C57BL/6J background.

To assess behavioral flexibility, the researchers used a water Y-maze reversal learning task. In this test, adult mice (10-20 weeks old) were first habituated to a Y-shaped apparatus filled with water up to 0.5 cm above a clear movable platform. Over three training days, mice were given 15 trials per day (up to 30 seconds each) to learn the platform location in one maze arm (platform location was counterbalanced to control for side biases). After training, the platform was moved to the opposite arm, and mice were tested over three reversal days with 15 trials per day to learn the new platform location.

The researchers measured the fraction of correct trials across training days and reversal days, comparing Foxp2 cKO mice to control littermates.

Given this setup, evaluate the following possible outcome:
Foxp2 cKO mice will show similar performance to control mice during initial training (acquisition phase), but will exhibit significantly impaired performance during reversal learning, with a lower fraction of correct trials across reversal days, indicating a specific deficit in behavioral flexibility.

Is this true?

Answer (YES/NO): YES